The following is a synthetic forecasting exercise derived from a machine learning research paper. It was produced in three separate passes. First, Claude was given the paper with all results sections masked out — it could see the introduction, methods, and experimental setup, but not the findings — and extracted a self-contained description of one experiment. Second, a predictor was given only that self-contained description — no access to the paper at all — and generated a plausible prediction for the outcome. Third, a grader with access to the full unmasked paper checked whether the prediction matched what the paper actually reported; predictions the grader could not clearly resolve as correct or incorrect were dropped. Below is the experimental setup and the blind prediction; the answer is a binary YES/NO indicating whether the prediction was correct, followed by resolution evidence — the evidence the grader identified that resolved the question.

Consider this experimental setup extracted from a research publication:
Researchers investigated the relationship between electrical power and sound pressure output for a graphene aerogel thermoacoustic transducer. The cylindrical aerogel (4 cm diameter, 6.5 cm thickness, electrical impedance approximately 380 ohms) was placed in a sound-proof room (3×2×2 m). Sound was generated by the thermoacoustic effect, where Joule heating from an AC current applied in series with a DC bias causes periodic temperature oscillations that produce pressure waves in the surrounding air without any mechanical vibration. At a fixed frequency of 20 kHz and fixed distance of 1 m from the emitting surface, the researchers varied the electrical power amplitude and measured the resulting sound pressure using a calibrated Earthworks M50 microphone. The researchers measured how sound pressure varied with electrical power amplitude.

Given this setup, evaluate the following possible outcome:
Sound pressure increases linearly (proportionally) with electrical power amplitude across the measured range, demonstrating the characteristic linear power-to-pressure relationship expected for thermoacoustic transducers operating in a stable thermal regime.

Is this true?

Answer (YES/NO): NO